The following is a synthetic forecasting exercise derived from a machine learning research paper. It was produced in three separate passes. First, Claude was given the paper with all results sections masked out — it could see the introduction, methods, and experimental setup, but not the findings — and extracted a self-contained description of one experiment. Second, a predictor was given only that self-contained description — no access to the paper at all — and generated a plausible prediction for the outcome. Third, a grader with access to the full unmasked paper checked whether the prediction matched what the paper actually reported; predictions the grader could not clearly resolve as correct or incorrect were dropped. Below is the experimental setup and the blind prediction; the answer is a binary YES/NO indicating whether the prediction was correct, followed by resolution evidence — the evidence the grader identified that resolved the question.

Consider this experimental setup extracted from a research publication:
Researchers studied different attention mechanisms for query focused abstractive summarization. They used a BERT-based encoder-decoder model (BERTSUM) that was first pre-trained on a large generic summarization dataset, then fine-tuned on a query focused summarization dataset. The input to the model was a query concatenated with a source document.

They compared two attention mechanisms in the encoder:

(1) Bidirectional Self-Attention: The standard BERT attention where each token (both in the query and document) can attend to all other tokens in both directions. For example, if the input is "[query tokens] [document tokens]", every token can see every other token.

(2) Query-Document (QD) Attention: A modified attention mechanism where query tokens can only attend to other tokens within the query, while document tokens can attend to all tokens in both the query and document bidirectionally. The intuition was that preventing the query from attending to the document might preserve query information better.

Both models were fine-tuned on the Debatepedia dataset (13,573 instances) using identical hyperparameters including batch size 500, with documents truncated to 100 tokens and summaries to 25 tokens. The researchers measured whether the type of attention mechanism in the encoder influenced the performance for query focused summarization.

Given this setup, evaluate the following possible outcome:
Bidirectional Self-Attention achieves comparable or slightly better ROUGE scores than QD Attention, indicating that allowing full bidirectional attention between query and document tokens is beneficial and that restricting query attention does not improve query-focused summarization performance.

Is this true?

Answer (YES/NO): YES